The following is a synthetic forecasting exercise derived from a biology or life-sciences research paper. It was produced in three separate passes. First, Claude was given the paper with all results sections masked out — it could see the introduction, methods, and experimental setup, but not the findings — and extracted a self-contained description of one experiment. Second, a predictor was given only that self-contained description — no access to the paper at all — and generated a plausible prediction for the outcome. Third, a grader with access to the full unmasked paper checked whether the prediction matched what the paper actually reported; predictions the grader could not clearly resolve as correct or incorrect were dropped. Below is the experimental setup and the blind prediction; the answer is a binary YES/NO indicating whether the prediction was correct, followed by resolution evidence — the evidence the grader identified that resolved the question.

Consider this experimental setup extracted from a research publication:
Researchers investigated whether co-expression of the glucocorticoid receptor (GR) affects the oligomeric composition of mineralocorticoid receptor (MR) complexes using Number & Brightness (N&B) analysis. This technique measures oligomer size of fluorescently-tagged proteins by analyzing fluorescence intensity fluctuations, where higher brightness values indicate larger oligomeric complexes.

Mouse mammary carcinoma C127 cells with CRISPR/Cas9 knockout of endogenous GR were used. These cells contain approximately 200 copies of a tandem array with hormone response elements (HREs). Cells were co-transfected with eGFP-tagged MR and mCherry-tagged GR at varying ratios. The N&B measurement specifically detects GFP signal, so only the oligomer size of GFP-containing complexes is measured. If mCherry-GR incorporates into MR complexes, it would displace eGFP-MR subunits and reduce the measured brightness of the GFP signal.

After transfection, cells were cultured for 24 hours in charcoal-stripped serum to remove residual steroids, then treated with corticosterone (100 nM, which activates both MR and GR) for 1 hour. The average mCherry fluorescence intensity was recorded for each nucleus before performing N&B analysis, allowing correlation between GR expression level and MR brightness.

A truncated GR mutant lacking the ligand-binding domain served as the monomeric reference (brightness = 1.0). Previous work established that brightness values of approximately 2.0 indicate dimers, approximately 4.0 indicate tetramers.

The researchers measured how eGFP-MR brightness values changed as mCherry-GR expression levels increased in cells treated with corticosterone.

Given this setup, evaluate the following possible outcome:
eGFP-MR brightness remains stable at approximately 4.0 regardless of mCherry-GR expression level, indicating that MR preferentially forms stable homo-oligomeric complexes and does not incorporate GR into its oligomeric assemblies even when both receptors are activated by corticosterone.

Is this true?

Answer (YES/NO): NO